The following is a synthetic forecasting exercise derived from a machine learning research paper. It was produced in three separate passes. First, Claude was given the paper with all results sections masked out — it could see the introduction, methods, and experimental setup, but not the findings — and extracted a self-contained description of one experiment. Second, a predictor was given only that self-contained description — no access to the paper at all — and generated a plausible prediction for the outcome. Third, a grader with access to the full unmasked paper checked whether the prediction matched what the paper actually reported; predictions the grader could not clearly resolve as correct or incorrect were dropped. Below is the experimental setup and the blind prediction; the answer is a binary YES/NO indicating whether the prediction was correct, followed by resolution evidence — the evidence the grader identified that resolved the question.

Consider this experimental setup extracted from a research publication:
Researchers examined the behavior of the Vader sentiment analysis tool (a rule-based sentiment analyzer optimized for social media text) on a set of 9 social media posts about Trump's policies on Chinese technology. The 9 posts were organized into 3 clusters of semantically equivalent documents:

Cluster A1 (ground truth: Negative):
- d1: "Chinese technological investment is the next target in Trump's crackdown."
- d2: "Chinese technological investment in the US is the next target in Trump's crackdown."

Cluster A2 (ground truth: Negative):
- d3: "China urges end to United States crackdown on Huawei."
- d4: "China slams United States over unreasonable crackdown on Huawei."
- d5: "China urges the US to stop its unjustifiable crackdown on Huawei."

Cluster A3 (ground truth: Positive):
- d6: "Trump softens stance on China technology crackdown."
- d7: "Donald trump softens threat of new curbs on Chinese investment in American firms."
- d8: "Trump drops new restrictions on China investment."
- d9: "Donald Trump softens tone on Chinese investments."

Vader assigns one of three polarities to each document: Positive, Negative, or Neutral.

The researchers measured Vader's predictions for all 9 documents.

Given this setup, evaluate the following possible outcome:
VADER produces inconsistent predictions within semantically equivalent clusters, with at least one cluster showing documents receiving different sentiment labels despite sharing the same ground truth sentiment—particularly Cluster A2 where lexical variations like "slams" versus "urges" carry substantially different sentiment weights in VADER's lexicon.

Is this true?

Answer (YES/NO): NO